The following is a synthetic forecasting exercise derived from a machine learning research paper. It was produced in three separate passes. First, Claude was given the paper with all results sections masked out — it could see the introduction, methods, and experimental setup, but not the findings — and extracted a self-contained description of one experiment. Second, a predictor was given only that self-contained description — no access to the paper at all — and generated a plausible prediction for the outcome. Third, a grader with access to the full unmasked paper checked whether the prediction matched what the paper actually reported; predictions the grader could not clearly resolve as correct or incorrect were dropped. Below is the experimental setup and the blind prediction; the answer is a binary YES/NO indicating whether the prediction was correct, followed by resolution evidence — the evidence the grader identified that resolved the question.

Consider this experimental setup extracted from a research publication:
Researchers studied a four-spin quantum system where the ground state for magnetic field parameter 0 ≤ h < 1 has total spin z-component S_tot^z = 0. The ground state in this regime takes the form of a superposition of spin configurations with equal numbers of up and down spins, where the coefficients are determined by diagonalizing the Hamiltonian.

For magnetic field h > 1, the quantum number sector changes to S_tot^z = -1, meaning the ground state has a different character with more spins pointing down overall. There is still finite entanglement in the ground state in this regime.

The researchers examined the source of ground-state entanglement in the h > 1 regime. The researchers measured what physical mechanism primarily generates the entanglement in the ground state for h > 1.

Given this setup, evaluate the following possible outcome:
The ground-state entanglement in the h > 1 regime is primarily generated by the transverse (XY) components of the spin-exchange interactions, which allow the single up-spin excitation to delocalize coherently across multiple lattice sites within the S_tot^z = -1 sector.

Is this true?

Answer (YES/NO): NO